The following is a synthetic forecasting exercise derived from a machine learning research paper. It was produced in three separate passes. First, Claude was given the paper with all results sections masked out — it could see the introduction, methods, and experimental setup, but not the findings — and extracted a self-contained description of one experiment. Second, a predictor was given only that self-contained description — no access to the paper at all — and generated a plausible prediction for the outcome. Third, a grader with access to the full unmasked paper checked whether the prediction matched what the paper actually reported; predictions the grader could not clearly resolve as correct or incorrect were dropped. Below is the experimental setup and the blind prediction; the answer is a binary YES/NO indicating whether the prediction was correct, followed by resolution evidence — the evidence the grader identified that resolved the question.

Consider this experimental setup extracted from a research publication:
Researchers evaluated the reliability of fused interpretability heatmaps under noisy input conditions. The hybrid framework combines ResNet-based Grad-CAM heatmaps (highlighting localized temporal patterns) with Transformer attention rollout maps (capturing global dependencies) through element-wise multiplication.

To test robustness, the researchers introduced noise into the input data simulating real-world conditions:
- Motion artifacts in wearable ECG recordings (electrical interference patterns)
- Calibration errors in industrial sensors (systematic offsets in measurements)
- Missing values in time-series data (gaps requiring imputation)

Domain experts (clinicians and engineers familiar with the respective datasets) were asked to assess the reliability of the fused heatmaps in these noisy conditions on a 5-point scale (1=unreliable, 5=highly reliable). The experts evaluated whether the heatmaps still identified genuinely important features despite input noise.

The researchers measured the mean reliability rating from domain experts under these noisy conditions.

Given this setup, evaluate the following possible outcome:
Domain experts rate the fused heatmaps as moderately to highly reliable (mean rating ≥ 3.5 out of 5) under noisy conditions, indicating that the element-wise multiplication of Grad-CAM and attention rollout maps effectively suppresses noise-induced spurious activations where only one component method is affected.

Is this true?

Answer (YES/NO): NO